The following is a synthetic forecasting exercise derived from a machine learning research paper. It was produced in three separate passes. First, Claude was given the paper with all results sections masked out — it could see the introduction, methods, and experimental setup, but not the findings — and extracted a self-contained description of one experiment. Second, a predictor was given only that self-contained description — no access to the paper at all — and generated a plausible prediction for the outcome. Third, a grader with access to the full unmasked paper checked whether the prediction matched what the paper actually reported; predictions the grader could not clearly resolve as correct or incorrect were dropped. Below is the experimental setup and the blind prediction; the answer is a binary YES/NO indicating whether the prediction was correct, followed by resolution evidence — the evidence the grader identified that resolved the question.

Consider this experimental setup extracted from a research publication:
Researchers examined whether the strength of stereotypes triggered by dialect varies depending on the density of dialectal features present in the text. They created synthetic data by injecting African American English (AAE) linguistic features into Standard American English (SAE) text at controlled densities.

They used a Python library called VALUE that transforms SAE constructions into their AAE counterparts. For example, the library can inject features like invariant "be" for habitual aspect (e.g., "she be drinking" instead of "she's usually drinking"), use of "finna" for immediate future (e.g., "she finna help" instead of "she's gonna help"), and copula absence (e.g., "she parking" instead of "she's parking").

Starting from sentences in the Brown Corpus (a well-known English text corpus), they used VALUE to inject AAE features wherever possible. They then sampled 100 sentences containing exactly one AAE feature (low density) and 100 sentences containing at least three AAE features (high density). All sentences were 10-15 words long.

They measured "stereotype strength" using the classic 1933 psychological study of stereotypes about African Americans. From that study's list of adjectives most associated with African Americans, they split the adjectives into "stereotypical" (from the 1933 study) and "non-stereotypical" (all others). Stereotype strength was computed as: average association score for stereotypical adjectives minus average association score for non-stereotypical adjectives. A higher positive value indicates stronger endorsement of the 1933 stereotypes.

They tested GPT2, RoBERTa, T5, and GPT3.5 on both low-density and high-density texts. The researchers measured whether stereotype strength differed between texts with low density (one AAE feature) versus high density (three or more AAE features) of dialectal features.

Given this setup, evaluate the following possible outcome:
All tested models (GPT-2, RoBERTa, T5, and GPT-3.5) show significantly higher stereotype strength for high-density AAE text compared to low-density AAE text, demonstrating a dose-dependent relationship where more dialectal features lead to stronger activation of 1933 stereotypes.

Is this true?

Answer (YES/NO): YES